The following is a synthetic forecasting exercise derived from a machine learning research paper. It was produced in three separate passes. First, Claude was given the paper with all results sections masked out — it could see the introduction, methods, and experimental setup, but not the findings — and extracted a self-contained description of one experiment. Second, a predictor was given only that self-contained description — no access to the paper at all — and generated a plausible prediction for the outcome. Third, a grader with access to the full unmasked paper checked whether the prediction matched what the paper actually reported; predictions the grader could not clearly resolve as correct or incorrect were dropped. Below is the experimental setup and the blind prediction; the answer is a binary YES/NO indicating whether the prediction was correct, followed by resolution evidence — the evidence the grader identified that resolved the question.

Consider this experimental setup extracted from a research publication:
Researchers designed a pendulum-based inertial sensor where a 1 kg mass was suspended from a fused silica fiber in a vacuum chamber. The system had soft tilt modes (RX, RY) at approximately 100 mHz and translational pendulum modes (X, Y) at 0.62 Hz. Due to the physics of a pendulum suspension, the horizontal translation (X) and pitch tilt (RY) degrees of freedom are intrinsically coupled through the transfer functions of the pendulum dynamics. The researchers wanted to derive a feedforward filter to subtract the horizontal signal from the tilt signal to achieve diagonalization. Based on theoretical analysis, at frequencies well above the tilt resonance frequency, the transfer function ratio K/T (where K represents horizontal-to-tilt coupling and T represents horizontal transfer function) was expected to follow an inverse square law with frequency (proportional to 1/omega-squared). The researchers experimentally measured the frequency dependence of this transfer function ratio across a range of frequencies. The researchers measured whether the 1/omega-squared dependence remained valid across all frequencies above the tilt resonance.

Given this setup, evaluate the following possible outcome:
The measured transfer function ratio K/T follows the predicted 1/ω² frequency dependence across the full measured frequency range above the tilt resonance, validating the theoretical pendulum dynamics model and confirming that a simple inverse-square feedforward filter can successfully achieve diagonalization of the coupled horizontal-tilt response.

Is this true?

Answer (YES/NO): NO